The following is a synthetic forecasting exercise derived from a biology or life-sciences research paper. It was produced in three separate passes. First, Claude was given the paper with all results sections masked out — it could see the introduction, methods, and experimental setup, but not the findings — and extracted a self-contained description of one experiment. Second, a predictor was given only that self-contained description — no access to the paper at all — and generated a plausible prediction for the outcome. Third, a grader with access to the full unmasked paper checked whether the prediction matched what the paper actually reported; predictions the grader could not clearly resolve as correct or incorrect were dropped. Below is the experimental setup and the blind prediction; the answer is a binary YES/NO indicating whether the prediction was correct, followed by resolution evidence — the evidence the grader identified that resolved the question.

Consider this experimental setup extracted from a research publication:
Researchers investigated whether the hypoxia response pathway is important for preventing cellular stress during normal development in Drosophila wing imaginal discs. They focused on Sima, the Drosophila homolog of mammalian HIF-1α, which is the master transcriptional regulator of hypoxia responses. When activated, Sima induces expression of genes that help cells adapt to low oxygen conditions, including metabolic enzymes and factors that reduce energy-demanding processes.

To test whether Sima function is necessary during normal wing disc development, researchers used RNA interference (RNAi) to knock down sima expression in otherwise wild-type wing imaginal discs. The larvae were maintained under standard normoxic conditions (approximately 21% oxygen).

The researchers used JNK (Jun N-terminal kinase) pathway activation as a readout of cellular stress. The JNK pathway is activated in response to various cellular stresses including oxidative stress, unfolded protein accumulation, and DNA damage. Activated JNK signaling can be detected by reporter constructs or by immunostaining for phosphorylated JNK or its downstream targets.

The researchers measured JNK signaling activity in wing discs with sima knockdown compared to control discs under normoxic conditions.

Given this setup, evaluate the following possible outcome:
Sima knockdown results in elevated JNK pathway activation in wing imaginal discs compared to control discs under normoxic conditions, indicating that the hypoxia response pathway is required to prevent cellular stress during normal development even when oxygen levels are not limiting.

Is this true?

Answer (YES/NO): YES